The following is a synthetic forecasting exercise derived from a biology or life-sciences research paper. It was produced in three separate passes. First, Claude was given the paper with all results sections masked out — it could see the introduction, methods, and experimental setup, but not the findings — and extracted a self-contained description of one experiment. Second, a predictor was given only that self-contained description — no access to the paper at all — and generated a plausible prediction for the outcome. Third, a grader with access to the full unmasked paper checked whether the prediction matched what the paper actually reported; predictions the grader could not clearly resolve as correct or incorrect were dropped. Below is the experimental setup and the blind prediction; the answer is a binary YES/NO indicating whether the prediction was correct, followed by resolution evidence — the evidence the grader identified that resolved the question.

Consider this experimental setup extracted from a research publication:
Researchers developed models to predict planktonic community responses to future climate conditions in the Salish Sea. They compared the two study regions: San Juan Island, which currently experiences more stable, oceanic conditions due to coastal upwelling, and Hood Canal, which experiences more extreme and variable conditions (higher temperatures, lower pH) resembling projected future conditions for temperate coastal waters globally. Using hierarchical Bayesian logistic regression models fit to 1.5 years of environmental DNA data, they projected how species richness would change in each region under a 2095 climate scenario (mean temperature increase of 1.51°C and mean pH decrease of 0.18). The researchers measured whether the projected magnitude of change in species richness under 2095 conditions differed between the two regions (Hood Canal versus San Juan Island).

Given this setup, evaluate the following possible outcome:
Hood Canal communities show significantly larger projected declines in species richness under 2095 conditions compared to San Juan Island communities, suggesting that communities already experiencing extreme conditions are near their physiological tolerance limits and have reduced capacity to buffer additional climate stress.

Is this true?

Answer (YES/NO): NO